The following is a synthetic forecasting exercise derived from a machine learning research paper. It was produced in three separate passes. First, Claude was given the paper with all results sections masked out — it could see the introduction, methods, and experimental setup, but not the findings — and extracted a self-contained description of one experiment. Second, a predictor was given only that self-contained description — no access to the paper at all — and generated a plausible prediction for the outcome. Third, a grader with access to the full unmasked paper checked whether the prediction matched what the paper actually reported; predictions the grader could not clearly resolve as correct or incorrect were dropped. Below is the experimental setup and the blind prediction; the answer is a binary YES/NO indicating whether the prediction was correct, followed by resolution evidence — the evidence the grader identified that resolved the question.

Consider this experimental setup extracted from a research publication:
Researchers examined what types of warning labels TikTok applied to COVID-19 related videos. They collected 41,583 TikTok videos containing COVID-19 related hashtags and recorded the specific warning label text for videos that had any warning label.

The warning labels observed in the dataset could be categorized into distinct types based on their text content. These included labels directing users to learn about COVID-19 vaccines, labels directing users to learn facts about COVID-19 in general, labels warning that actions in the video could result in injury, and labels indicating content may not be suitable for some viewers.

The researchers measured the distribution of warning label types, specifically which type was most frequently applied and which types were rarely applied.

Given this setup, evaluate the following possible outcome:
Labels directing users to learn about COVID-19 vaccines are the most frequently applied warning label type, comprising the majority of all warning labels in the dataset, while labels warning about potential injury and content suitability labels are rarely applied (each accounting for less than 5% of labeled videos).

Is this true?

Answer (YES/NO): YES